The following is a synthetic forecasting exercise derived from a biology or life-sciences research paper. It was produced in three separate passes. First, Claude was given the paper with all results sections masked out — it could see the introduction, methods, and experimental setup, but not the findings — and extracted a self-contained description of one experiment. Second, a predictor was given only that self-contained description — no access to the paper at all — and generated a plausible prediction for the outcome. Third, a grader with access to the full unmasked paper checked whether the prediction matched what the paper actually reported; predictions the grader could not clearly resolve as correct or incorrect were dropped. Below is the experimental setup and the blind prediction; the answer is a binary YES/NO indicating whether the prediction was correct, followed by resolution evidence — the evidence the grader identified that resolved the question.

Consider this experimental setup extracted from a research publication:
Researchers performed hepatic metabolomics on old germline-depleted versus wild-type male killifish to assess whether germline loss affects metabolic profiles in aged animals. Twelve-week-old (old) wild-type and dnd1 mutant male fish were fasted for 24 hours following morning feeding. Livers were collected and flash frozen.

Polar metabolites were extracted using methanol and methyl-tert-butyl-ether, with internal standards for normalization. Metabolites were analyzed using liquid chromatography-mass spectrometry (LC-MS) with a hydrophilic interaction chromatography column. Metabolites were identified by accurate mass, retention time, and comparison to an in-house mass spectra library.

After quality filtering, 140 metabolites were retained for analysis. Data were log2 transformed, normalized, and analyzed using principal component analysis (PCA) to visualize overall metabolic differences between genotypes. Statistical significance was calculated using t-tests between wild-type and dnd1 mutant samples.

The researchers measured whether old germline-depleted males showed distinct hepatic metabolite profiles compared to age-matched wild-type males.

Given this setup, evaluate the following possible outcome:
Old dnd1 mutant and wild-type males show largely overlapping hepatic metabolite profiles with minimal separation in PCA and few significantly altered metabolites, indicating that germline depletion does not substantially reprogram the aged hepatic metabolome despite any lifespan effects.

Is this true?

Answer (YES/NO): NO